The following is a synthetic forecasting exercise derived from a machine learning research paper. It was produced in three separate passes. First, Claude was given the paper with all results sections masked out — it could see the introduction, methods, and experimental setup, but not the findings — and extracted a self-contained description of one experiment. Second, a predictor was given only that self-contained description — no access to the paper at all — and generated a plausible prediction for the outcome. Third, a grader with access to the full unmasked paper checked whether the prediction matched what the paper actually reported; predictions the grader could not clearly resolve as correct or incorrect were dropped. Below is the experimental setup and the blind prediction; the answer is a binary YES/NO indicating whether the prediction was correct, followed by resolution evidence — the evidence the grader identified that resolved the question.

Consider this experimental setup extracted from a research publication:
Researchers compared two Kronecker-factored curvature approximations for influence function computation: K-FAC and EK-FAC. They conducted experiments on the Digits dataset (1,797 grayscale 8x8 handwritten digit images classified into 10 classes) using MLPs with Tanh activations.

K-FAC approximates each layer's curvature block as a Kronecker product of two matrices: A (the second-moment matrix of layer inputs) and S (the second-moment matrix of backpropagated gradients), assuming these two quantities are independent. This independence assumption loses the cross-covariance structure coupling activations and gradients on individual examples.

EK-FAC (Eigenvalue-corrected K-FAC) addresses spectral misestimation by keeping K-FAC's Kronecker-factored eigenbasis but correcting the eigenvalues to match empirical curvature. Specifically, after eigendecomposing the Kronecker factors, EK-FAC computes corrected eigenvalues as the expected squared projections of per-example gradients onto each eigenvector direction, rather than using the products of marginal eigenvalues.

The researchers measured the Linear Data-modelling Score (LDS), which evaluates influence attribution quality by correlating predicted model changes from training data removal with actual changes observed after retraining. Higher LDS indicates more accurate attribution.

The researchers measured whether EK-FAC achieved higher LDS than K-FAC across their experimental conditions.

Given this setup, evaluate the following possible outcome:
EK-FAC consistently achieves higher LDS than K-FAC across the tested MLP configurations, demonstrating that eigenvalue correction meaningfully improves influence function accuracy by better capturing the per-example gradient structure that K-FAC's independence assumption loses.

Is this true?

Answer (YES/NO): YES